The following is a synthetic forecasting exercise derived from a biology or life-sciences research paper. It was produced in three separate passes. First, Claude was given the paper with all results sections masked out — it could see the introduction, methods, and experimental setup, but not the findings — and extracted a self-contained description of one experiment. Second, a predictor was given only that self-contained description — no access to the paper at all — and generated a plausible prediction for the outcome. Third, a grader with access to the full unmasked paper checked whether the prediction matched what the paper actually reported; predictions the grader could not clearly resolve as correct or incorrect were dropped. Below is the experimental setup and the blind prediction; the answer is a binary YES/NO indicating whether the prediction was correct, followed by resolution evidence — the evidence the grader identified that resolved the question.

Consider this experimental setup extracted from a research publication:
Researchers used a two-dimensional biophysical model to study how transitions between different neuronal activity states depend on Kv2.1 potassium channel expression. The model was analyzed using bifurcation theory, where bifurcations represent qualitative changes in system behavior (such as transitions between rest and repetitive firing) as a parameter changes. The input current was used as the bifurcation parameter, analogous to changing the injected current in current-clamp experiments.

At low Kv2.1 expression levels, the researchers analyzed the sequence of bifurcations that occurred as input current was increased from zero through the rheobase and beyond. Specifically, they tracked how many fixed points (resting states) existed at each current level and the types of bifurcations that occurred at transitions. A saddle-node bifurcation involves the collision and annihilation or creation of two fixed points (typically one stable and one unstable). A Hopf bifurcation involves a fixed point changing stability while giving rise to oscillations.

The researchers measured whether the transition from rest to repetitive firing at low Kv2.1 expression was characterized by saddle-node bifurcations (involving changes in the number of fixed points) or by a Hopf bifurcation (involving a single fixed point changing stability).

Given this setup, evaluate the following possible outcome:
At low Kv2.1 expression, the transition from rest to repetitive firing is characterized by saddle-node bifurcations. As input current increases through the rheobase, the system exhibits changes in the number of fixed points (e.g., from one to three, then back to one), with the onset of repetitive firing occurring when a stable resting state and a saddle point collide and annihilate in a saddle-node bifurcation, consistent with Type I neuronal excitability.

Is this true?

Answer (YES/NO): YES